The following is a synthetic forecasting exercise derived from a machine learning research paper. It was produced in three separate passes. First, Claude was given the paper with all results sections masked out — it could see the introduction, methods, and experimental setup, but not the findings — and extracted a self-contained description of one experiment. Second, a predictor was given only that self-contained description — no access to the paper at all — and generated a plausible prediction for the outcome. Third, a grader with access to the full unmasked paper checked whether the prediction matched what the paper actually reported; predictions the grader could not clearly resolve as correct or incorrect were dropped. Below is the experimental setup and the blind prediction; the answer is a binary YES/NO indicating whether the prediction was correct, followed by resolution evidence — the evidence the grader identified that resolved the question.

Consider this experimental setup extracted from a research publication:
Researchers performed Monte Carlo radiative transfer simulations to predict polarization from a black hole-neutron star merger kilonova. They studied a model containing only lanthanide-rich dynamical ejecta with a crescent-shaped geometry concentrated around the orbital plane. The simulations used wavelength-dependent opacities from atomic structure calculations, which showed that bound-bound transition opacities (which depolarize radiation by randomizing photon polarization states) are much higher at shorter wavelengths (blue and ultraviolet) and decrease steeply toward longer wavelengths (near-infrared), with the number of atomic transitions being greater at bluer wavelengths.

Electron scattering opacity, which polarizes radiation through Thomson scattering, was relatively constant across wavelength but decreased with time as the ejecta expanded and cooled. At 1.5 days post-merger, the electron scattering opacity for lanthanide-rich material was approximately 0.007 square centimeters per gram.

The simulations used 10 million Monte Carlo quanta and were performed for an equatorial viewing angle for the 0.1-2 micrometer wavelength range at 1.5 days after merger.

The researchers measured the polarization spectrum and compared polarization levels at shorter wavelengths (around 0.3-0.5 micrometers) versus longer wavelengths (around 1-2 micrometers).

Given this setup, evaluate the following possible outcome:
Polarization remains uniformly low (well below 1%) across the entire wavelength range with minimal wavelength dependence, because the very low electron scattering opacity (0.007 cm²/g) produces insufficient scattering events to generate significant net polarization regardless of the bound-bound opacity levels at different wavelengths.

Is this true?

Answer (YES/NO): NO